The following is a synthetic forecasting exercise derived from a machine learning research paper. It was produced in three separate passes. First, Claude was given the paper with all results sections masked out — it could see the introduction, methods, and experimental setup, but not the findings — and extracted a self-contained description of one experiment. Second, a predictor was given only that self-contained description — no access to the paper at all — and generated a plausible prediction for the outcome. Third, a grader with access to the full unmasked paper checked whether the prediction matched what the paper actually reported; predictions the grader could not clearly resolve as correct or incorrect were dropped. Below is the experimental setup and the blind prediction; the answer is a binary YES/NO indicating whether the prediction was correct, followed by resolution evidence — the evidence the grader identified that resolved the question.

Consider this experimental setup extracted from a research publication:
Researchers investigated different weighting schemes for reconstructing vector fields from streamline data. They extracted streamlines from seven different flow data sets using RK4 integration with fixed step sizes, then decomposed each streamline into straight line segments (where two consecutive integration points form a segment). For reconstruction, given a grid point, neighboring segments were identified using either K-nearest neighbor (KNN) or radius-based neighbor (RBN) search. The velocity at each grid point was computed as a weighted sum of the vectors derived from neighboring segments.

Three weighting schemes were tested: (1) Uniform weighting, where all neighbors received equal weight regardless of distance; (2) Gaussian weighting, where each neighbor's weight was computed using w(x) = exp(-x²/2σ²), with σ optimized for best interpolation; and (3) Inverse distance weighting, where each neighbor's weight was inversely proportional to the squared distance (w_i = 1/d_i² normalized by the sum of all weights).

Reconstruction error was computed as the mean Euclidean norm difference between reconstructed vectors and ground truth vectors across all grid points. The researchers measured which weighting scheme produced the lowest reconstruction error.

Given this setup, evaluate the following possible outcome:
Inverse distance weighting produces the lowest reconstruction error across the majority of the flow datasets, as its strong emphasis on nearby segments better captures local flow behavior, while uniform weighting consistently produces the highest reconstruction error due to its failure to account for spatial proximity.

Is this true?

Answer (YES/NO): NO